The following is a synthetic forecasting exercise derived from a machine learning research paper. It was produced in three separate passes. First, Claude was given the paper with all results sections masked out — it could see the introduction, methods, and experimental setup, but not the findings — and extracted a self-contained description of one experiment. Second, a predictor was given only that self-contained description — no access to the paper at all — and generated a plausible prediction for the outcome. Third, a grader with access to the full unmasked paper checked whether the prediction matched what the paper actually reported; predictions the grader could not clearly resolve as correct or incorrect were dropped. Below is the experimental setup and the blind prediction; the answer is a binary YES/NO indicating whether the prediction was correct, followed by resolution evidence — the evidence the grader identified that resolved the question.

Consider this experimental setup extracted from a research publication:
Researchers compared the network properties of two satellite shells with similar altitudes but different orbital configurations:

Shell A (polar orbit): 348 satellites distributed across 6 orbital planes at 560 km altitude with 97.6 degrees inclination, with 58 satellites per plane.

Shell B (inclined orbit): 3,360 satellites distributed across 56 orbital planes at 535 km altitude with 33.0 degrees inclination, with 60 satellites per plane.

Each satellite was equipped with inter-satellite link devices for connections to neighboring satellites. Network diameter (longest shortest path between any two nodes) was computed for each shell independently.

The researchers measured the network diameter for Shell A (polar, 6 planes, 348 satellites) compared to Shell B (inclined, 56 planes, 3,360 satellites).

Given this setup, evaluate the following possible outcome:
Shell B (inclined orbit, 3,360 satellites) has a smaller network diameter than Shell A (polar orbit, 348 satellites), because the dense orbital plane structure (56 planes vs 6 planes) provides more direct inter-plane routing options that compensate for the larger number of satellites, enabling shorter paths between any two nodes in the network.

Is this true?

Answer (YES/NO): NO